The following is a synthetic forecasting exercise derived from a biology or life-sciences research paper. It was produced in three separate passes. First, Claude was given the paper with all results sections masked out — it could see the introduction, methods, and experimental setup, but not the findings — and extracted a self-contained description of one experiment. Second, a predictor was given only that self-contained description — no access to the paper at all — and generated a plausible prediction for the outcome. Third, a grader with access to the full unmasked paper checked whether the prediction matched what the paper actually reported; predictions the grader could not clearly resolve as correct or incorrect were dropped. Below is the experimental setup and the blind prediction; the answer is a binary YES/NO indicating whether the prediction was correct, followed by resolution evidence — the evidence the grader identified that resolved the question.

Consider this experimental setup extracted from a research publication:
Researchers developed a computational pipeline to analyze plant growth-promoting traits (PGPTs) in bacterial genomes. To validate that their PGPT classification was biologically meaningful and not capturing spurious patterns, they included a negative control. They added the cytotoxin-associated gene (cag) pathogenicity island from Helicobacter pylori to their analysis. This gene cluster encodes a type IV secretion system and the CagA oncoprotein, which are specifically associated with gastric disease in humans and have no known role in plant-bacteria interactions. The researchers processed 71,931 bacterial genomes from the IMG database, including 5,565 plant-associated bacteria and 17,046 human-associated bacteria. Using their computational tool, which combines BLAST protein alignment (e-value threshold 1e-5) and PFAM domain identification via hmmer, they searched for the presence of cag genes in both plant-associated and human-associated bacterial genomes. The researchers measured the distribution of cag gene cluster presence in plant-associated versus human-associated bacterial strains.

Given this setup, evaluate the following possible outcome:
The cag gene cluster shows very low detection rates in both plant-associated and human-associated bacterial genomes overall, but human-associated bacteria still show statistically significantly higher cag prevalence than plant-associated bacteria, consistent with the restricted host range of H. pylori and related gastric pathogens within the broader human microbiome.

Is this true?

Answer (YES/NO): NO